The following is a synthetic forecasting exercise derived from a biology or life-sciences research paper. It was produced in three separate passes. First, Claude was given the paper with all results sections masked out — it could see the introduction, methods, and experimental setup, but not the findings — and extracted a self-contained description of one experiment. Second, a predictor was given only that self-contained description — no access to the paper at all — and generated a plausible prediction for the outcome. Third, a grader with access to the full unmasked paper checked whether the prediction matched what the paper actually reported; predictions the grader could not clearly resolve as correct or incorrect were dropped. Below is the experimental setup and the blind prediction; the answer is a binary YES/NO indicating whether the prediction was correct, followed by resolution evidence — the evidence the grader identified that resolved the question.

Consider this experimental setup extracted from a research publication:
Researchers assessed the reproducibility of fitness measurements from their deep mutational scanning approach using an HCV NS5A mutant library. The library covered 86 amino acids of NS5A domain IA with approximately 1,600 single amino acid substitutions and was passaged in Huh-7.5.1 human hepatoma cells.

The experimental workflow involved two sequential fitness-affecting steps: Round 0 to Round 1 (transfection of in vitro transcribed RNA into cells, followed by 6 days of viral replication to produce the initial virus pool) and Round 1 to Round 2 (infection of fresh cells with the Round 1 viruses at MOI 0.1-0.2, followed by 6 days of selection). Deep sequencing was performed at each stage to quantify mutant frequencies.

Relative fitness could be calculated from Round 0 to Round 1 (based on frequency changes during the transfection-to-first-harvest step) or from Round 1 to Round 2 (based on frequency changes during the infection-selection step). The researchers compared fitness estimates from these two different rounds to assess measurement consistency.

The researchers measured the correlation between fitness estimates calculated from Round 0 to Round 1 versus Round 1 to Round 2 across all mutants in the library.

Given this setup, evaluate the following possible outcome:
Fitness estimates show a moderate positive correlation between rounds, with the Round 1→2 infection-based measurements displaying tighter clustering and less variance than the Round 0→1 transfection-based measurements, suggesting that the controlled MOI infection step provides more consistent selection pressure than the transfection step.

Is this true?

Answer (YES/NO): NO